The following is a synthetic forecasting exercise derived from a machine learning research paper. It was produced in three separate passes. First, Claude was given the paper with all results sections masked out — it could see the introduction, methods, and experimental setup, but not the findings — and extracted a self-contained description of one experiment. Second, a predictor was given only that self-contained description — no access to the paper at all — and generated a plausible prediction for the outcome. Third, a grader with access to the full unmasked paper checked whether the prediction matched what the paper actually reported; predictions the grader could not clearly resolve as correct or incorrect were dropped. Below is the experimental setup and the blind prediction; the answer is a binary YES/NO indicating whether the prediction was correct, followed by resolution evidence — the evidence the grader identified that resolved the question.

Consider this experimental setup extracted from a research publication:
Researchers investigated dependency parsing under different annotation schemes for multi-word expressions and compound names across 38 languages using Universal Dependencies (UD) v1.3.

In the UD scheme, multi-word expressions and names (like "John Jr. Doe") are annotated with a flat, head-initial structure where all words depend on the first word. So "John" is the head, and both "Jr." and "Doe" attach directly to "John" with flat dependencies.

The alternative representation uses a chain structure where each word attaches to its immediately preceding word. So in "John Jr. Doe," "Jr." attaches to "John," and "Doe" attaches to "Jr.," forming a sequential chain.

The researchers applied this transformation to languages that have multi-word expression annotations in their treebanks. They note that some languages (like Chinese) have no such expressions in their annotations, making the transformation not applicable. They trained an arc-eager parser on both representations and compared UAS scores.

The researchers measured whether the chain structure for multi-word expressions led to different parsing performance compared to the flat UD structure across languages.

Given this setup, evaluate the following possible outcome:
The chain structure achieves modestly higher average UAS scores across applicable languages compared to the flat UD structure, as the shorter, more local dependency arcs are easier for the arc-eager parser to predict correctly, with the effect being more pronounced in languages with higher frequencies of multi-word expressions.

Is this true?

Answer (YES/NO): NO